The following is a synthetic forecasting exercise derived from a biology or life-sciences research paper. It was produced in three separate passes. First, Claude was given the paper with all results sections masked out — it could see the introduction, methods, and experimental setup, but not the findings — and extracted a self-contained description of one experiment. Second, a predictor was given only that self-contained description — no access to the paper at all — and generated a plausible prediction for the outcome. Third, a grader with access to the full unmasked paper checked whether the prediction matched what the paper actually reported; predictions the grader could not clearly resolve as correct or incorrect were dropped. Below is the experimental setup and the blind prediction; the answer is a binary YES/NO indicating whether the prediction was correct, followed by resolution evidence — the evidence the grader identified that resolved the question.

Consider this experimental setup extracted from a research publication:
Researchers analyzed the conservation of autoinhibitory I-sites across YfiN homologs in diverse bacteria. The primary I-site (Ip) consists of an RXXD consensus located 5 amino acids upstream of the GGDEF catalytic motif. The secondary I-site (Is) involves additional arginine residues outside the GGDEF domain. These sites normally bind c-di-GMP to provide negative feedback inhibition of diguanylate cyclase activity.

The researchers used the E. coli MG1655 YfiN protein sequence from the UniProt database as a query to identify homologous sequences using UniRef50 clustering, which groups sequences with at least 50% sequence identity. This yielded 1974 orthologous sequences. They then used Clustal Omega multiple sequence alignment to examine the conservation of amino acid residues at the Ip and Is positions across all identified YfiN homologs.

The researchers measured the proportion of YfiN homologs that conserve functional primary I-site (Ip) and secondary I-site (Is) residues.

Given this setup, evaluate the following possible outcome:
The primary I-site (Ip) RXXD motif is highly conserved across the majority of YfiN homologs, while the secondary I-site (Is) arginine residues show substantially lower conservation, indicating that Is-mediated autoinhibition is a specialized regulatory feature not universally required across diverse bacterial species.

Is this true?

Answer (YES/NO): NO